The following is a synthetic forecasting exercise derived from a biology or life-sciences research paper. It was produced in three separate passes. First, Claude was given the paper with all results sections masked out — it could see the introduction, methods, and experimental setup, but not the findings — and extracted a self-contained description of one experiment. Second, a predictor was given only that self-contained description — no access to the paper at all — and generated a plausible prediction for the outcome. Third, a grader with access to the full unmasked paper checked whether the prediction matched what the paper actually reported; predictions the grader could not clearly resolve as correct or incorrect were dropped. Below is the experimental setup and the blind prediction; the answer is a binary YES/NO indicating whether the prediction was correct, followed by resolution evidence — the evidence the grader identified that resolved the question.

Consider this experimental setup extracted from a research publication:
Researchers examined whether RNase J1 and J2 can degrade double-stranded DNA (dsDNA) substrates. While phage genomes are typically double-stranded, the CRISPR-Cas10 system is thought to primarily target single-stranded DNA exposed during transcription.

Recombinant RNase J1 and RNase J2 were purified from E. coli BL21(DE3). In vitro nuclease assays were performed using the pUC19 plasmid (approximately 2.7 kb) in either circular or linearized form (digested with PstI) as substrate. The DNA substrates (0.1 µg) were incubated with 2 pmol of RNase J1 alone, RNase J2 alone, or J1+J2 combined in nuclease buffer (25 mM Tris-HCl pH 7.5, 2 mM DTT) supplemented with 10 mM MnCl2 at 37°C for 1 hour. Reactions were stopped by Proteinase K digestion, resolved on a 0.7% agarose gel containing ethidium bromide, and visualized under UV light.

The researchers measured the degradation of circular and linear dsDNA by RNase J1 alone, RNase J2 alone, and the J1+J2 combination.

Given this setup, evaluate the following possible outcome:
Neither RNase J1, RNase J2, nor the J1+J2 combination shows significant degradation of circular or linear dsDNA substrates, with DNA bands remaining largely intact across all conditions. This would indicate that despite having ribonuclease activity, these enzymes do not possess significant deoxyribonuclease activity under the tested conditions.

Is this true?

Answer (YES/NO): YES